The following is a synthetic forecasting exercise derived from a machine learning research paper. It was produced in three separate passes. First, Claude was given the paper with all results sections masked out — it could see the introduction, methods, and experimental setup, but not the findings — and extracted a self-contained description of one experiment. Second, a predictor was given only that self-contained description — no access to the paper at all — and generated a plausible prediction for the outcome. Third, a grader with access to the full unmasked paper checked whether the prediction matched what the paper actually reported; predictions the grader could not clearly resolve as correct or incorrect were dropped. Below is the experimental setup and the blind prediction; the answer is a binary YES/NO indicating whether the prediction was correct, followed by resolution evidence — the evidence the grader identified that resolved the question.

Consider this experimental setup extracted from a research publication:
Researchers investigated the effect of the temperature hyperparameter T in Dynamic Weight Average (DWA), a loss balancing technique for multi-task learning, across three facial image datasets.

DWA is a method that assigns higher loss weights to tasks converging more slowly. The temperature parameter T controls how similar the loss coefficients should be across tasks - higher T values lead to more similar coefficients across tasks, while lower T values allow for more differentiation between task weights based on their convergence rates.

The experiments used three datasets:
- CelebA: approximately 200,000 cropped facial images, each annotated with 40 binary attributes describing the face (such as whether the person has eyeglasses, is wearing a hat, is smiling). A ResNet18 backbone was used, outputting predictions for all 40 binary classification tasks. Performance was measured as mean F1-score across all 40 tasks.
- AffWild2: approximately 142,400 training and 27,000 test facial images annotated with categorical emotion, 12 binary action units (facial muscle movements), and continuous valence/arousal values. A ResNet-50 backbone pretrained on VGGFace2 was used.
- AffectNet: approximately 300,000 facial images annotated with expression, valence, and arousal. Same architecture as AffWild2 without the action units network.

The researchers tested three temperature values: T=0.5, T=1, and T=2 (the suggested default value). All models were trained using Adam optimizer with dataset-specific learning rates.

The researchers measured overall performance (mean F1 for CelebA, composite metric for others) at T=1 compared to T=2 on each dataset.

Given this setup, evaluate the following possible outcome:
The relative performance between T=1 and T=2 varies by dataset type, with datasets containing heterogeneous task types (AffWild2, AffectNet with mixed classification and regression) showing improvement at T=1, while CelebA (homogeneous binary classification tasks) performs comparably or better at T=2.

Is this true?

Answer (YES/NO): NO